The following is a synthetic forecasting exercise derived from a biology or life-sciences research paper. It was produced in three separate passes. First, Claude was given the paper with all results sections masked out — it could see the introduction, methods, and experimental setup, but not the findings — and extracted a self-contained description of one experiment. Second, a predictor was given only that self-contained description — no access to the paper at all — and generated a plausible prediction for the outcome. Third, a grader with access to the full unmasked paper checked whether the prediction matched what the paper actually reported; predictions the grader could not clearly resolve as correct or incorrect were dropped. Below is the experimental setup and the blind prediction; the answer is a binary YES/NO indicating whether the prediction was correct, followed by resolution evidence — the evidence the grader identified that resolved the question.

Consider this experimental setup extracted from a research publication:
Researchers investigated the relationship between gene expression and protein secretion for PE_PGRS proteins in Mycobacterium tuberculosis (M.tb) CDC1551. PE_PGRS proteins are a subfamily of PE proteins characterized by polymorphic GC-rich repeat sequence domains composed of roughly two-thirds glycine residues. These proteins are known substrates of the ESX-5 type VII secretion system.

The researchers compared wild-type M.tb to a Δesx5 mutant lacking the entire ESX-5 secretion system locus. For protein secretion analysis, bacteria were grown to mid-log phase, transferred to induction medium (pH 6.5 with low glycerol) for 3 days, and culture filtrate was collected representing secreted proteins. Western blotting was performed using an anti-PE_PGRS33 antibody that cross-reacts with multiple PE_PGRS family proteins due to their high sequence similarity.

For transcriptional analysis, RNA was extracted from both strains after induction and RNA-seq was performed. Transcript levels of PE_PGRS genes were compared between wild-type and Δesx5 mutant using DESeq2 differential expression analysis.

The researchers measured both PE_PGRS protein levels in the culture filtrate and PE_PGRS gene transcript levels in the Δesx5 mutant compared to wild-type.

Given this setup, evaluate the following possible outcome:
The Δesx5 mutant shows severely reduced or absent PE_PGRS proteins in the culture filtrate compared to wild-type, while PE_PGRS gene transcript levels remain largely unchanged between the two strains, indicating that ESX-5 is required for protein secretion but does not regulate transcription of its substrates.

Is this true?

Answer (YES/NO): NO